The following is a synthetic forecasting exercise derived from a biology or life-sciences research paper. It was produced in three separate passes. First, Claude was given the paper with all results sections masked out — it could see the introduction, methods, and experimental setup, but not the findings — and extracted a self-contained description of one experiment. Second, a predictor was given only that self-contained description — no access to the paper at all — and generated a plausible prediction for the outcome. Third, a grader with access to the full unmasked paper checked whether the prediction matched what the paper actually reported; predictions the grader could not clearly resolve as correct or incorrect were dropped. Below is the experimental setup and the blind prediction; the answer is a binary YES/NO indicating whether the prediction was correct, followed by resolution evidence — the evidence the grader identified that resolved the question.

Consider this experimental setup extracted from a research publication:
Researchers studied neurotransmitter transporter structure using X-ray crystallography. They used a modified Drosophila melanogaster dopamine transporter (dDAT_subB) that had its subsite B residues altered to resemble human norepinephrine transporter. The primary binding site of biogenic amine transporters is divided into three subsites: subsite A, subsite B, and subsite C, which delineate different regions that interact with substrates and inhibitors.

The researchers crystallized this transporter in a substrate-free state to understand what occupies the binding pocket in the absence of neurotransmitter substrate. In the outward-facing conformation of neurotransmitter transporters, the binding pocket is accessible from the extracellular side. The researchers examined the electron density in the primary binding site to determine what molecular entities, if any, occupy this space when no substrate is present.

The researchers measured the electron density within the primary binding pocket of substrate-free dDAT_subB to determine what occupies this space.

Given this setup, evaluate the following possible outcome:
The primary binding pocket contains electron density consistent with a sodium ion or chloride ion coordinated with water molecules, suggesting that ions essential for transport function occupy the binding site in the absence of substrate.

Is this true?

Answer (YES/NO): NO